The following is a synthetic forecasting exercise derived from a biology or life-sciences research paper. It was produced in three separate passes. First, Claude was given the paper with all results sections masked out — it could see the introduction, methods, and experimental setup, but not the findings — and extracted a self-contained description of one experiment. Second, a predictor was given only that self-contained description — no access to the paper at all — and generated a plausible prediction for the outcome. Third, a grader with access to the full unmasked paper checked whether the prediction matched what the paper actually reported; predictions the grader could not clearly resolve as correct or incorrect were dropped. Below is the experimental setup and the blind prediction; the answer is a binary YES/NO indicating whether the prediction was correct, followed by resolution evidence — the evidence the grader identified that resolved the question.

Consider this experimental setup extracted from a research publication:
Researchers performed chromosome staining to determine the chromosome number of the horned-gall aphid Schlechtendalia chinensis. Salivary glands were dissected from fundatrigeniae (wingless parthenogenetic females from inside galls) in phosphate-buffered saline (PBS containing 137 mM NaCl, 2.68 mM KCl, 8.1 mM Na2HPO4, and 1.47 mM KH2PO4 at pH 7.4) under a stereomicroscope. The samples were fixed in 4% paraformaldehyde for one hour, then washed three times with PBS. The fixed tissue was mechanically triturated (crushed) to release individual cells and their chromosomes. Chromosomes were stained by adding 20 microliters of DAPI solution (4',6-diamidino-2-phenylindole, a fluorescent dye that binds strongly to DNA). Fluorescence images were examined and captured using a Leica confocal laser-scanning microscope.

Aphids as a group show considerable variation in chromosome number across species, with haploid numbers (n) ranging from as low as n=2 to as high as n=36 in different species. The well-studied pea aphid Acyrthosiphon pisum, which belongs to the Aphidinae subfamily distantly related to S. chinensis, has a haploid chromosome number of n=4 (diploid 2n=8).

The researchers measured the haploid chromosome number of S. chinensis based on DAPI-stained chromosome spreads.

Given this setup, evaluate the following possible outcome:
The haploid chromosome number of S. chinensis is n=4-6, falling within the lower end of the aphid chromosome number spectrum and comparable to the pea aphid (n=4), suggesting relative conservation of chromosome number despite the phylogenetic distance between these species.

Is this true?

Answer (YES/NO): NO